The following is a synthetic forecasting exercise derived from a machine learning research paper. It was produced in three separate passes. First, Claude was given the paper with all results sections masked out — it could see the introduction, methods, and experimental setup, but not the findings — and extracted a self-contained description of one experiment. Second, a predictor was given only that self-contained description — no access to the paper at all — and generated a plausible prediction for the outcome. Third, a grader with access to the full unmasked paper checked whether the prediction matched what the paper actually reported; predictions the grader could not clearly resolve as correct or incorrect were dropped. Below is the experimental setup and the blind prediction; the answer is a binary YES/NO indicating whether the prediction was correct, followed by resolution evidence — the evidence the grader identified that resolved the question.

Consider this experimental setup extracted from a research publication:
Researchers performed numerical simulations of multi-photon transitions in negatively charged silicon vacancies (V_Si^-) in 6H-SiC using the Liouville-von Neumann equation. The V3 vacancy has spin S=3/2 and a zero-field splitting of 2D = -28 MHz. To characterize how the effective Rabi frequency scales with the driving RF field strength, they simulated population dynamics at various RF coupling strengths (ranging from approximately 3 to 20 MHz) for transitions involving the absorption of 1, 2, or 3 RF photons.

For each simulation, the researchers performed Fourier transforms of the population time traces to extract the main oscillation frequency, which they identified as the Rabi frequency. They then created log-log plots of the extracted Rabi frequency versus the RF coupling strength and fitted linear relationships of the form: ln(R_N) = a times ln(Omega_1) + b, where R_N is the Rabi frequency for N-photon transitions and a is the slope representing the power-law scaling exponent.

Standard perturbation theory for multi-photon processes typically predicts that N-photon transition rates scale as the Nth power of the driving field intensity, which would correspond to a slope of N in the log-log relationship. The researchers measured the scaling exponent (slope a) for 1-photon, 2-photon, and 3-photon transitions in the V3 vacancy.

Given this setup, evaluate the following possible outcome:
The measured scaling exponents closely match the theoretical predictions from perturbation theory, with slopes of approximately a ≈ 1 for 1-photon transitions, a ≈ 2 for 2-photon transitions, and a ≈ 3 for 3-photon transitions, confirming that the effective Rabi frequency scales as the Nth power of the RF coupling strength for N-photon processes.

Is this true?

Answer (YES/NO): NO